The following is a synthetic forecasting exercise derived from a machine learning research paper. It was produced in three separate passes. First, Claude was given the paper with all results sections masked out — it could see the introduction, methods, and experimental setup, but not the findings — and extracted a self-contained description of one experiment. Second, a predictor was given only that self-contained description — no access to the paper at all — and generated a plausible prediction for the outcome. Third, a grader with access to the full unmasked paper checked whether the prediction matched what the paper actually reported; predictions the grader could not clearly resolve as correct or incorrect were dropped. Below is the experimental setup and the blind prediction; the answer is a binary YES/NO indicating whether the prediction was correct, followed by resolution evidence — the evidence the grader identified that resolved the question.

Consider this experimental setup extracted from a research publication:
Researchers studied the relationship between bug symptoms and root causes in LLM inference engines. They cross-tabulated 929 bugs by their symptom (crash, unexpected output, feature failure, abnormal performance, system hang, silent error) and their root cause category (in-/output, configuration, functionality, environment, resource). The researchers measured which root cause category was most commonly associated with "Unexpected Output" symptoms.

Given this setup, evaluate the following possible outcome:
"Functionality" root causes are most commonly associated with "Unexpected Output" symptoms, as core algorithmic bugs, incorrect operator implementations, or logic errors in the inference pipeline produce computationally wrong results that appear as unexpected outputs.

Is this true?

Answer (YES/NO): YES